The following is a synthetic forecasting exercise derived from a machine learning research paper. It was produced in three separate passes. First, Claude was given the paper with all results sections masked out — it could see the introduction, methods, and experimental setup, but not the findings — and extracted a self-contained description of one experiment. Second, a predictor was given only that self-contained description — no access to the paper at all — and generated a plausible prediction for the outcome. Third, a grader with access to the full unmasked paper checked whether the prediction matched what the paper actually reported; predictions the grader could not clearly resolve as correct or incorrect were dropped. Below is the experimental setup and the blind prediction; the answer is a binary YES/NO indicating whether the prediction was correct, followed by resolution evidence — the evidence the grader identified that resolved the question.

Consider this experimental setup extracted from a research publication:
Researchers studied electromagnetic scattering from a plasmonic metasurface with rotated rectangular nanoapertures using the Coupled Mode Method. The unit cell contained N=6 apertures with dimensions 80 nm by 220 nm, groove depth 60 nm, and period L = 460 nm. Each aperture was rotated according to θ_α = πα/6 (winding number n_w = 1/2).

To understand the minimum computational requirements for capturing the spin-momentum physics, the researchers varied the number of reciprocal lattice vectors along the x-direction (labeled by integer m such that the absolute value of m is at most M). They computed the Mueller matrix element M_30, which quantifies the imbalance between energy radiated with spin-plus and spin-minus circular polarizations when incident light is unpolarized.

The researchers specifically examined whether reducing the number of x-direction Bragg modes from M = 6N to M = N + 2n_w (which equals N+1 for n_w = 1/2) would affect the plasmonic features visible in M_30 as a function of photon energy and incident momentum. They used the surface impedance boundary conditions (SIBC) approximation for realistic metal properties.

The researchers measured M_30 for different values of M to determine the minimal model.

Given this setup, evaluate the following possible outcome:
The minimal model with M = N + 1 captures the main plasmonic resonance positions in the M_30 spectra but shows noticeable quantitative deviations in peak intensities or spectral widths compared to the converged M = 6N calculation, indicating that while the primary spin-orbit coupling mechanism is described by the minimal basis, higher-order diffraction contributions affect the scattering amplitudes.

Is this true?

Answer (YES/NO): NO